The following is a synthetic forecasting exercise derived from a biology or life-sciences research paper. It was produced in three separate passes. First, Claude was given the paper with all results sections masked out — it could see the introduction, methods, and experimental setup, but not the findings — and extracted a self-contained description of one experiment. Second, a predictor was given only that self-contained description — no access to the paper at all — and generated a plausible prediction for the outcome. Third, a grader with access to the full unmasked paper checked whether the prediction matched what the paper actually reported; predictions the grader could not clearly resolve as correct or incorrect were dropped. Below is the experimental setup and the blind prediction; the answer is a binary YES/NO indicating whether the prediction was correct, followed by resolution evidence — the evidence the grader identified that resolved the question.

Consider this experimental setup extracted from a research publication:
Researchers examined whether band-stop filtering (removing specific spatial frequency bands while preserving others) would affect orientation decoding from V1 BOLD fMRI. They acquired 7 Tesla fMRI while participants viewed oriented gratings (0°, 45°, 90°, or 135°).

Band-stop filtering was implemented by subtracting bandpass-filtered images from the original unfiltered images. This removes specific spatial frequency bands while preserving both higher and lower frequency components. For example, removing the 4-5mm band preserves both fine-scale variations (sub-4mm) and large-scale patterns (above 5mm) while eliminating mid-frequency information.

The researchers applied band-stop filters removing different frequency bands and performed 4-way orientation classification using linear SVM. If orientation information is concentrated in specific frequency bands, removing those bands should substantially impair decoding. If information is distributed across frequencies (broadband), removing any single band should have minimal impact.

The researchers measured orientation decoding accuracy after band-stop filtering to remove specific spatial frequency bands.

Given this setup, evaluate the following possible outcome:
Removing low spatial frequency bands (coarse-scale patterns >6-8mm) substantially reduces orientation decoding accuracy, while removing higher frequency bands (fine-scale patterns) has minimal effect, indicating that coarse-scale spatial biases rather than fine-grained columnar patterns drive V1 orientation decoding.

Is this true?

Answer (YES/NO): NO